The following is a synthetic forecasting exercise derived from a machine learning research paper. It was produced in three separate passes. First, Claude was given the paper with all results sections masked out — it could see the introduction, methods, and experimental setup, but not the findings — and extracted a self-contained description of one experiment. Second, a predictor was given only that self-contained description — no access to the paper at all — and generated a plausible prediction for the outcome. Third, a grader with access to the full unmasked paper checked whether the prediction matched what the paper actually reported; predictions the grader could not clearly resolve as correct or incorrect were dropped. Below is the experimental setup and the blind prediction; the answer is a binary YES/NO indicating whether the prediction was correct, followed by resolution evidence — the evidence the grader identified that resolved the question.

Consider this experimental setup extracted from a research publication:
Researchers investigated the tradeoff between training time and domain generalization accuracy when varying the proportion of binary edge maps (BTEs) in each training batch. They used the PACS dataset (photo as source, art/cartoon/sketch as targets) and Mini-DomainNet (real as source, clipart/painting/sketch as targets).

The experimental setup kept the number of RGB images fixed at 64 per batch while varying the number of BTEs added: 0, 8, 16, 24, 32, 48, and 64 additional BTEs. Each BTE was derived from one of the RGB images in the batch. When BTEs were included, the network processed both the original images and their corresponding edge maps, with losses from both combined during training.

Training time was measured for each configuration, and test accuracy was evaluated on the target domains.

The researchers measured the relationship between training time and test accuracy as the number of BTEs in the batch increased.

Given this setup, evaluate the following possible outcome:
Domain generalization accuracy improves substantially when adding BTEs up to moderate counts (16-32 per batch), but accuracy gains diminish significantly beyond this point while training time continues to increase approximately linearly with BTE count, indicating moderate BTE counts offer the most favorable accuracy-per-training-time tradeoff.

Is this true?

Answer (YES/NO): YES